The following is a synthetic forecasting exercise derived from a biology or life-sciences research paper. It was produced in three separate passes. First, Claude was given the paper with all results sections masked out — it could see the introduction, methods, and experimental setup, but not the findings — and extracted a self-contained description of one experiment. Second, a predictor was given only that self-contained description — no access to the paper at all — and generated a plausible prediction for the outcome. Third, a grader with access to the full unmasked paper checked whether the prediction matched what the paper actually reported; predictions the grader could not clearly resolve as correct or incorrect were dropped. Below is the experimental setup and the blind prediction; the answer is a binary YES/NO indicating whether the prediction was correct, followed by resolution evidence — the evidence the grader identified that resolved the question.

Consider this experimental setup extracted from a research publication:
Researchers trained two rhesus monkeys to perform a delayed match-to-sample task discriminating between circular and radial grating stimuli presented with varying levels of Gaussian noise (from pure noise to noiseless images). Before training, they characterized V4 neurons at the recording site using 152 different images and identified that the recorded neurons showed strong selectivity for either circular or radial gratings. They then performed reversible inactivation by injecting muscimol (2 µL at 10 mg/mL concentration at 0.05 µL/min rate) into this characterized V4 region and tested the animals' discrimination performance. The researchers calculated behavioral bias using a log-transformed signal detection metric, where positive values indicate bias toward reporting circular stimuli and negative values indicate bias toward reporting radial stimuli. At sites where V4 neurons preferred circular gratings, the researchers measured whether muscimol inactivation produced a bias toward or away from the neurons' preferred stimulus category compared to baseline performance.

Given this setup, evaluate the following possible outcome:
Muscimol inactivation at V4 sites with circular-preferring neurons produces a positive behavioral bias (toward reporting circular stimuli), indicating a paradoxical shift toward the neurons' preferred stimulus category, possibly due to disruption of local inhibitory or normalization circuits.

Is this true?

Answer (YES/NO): NO